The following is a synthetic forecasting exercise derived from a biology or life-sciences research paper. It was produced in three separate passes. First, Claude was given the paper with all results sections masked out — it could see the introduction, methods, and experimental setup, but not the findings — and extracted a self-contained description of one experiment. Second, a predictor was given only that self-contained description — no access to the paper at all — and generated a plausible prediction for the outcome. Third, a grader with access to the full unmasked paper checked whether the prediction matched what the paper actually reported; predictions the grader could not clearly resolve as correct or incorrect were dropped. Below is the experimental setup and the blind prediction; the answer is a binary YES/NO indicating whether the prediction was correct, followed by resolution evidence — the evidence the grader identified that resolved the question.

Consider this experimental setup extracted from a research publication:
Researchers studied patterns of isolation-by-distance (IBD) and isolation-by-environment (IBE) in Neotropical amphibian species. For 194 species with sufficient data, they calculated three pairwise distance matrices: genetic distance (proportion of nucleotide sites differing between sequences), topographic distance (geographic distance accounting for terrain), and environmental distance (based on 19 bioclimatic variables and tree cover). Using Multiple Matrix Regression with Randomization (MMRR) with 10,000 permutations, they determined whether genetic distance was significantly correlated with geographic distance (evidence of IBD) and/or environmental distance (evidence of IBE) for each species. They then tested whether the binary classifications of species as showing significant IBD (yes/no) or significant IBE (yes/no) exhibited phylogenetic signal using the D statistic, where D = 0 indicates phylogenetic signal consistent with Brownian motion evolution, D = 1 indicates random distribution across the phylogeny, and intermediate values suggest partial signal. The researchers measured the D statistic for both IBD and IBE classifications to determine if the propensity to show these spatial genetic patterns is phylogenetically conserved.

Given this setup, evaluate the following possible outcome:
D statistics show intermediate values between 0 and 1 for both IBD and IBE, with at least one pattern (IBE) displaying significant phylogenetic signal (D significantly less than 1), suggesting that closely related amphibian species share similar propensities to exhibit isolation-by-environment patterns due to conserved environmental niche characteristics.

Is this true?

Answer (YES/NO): NO